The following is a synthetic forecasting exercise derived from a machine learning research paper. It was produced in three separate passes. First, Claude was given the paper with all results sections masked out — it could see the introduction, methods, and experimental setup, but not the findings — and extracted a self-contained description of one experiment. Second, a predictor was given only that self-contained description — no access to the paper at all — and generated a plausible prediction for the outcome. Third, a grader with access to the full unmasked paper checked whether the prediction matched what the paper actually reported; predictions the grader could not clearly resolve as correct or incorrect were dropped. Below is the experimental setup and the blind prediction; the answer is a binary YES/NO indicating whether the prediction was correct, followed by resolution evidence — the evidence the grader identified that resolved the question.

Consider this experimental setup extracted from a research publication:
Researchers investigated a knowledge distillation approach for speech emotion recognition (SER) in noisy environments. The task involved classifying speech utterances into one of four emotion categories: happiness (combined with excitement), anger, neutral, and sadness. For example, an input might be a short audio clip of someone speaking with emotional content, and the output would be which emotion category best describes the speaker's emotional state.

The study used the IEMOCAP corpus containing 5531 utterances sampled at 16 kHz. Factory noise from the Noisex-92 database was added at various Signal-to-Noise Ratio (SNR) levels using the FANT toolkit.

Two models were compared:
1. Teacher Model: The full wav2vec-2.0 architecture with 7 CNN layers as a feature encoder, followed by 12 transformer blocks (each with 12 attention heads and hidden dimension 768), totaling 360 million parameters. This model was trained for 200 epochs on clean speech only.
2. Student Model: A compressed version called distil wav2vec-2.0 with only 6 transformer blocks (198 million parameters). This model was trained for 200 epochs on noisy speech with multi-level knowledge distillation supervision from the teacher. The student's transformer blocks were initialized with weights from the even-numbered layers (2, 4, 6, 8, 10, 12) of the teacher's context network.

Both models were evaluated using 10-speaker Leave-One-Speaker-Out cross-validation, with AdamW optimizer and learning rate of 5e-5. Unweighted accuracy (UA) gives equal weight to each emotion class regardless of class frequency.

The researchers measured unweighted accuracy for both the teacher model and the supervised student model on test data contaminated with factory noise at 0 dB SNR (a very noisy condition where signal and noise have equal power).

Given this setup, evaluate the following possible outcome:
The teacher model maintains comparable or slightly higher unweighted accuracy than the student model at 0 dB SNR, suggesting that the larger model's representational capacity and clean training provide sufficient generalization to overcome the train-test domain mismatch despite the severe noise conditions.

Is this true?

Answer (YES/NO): NO